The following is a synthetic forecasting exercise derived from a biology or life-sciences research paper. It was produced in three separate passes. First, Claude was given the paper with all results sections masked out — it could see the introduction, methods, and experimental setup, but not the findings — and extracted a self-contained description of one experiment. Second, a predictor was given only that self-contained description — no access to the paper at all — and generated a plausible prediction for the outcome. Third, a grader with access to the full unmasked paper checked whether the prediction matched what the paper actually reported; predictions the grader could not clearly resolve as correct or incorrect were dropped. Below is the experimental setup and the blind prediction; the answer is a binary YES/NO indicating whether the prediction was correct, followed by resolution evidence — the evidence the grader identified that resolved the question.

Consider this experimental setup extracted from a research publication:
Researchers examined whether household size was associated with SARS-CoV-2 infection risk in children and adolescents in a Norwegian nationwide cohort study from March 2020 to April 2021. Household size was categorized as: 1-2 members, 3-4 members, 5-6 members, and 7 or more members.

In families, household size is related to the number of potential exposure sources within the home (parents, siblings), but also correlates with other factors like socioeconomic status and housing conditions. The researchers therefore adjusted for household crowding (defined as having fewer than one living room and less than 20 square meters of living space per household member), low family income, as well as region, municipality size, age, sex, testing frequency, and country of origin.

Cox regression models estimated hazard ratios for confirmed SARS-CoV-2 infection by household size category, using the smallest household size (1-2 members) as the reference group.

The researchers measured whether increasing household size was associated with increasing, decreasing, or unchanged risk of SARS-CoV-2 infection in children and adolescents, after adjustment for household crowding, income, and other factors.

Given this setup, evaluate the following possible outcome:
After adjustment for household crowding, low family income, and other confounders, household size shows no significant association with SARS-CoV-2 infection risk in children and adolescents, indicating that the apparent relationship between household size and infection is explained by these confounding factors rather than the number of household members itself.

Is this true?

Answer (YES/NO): NO